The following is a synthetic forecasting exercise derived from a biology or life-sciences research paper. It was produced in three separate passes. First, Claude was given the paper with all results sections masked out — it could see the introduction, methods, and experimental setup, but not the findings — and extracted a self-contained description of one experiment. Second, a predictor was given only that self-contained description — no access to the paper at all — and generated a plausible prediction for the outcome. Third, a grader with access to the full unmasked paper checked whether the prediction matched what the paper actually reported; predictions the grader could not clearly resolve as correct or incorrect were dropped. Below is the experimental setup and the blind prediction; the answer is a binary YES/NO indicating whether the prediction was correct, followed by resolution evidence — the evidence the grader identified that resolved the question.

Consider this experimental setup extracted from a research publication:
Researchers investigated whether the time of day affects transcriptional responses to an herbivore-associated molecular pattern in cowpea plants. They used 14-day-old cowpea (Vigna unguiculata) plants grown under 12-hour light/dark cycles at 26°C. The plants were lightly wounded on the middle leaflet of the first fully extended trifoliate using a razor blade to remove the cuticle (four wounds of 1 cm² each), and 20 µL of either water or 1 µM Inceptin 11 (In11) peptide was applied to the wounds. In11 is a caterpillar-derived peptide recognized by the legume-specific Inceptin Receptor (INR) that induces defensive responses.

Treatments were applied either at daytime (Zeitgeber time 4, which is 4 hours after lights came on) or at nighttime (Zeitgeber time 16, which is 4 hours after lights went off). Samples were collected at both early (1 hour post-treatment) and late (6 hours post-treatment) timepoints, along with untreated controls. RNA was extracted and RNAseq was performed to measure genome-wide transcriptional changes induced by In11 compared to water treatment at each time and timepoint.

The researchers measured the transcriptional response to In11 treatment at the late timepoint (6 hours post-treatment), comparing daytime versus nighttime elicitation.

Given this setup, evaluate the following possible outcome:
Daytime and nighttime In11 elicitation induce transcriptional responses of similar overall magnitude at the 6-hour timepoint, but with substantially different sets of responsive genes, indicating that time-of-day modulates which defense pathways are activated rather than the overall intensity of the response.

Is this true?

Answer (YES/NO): NO